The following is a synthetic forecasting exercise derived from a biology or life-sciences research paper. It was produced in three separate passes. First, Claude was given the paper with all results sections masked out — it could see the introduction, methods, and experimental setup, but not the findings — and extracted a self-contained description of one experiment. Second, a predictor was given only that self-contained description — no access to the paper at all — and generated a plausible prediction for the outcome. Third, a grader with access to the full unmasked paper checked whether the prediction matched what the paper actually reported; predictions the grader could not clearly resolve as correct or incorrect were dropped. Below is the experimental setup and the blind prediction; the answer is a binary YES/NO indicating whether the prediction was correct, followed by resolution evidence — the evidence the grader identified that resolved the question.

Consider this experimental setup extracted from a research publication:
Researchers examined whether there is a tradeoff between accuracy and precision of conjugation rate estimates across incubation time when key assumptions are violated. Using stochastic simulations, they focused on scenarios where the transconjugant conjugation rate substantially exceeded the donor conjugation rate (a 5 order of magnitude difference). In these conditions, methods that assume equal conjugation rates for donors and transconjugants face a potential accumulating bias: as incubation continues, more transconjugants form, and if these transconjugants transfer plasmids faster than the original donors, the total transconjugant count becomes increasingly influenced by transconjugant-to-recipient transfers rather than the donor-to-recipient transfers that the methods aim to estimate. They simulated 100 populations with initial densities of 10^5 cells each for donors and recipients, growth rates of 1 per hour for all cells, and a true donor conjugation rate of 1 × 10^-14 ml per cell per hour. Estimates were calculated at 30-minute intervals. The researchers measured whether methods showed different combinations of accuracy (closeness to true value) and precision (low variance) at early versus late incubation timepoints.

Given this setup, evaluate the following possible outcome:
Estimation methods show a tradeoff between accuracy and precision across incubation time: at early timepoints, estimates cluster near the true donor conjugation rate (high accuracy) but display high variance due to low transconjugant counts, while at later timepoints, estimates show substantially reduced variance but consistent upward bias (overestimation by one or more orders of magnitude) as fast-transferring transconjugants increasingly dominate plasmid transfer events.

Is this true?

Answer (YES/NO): YES